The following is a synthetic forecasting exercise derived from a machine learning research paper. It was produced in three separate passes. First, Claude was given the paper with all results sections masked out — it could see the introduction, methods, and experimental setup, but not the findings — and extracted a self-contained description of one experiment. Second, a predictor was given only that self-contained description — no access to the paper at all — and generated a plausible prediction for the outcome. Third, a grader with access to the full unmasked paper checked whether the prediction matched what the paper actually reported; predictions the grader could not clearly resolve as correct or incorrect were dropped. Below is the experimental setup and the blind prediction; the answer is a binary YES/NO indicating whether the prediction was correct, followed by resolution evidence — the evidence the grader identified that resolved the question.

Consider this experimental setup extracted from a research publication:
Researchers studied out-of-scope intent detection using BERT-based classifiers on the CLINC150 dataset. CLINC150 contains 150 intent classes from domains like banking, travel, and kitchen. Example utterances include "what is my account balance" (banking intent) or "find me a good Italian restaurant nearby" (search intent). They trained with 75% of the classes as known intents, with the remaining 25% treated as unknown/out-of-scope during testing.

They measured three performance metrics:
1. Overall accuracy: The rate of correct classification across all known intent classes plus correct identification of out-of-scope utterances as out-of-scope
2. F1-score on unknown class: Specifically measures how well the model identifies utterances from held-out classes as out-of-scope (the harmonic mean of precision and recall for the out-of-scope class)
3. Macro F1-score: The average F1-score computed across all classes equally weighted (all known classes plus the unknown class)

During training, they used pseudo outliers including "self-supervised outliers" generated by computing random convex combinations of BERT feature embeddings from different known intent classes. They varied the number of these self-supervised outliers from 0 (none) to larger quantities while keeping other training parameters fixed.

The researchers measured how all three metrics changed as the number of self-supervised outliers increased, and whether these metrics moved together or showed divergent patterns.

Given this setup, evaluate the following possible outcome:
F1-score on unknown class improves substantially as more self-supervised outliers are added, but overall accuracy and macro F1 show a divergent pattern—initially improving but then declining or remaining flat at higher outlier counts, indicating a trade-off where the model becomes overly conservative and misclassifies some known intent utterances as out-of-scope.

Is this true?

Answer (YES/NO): NO